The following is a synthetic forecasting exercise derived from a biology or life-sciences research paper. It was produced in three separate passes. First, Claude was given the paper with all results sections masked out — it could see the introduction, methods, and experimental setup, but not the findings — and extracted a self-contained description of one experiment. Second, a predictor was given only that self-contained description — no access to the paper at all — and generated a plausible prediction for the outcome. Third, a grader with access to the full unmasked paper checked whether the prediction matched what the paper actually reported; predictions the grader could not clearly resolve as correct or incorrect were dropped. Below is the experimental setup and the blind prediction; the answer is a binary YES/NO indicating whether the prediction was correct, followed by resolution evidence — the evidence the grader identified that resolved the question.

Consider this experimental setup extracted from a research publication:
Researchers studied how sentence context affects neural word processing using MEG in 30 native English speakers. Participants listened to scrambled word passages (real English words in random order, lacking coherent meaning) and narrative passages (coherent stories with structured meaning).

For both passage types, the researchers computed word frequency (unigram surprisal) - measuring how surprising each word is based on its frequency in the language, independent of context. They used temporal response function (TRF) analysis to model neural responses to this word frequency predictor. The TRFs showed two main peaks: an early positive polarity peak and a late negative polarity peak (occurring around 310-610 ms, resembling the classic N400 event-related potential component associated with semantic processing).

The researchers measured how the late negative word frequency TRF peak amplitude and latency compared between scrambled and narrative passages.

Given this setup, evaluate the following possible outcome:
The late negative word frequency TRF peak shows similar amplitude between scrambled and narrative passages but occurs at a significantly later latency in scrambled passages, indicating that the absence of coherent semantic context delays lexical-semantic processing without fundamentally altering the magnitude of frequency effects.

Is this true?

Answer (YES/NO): NO